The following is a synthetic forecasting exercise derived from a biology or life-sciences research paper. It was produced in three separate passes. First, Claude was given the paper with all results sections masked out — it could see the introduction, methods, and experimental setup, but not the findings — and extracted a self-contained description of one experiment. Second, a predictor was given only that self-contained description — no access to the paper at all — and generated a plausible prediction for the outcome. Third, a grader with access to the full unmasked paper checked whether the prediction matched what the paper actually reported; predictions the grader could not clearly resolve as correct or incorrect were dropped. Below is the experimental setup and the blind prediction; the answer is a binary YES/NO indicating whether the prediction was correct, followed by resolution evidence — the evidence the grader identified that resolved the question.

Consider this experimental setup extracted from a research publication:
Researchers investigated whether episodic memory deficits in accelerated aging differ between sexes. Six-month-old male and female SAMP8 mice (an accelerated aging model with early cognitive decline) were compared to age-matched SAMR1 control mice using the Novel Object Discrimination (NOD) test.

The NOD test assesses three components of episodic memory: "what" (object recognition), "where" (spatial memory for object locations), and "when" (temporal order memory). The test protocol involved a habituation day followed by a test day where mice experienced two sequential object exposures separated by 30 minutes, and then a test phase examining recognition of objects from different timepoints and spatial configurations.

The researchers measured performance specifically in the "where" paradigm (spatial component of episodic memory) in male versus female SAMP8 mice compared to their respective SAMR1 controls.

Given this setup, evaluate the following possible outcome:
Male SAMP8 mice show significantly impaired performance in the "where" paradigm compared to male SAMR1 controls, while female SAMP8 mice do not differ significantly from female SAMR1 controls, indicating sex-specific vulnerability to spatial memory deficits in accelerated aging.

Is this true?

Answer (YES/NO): NO